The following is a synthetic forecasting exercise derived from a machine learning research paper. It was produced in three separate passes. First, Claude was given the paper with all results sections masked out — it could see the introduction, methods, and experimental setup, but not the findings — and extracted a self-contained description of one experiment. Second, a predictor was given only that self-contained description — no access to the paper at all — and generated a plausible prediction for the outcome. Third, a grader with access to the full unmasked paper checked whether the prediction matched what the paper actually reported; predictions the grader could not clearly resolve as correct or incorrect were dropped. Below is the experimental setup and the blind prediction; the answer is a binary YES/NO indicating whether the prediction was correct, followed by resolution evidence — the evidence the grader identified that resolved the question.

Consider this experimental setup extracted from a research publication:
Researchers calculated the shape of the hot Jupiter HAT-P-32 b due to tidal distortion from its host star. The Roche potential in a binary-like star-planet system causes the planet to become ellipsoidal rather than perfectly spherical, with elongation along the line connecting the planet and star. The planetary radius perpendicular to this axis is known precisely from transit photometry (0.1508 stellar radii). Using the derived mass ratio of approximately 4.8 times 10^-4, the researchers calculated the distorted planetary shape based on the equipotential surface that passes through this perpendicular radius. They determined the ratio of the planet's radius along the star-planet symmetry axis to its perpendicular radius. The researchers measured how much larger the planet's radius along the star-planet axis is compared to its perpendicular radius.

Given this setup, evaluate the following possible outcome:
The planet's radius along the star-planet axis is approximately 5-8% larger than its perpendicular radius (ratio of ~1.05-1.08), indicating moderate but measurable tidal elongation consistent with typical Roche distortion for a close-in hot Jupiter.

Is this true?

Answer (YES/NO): YES